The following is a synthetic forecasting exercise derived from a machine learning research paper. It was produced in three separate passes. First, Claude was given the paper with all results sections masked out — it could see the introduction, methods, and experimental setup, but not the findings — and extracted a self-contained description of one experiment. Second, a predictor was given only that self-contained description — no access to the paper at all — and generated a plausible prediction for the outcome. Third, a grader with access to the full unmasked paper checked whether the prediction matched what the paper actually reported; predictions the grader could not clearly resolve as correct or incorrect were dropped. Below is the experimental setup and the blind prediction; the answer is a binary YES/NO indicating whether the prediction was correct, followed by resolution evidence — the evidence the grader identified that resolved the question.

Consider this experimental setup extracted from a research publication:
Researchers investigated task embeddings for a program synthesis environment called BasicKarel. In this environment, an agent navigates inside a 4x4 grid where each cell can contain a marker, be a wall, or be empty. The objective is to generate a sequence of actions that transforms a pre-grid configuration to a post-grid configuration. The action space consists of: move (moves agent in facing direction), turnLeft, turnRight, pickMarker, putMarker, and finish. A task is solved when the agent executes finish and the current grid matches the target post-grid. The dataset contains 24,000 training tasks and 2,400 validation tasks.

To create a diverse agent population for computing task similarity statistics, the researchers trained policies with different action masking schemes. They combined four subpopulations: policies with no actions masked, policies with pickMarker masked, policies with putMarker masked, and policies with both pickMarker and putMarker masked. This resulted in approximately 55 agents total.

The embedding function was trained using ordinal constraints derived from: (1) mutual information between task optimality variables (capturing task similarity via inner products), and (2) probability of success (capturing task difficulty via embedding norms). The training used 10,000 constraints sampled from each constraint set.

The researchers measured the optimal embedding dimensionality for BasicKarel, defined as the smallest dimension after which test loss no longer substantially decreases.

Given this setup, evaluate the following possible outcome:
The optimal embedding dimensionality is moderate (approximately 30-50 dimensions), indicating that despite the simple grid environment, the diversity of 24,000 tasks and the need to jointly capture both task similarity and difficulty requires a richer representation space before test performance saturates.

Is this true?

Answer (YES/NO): NO